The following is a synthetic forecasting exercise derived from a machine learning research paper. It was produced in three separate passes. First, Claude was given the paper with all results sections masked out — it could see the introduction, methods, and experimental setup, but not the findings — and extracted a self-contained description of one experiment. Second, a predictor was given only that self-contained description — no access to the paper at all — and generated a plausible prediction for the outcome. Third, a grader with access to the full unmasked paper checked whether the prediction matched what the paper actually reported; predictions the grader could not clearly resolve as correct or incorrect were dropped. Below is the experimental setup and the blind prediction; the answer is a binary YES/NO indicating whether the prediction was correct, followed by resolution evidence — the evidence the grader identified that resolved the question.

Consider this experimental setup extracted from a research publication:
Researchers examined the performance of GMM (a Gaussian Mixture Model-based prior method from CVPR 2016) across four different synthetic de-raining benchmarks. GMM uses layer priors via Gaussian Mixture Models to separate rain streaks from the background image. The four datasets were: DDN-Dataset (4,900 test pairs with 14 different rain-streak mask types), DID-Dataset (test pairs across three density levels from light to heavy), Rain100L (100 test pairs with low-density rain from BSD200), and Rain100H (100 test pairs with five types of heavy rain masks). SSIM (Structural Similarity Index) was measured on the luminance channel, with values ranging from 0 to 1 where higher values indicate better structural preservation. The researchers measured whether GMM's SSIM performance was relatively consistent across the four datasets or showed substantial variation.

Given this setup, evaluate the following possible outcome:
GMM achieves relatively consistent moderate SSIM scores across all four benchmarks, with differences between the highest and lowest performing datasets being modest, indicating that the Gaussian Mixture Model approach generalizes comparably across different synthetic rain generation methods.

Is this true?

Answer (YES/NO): NO